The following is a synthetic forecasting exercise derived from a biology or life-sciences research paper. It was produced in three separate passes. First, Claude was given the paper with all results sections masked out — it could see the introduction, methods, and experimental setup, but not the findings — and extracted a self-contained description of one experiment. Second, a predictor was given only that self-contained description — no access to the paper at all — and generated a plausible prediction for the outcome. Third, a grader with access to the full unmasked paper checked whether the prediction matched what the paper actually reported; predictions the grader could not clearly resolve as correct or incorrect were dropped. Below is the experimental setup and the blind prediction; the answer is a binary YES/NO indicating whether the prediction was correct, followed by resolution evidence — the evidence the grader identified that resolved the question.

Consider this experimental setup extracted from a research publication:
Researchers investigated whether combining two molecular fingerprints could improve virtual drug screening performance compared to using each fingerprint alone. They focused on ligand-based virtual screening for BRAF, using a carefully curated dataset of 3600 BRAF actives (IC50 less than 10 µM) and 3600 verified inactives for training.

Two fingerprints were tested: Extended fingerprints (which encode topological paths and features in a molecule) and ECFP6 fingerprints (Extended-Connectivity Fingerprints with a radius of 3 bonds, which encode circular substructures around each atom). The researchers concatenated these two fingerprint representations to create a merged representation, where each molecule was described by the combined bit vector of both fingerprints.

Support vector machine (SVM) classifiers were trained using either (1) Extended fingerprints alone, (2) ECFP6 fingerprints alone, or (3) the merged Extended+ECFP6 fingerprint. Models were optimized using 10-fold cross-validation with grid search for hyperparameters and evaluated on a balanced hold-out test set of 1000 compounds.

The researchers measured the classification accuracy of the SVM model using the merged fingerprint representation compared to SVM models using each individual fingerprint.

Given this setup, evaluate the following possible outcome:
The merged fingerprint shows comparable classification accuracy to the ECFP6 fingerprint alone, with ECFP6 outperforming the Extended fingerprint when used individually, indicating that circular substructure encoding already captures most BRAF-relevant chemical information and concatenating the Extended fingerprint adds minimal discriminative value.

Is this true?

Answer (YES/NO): NO